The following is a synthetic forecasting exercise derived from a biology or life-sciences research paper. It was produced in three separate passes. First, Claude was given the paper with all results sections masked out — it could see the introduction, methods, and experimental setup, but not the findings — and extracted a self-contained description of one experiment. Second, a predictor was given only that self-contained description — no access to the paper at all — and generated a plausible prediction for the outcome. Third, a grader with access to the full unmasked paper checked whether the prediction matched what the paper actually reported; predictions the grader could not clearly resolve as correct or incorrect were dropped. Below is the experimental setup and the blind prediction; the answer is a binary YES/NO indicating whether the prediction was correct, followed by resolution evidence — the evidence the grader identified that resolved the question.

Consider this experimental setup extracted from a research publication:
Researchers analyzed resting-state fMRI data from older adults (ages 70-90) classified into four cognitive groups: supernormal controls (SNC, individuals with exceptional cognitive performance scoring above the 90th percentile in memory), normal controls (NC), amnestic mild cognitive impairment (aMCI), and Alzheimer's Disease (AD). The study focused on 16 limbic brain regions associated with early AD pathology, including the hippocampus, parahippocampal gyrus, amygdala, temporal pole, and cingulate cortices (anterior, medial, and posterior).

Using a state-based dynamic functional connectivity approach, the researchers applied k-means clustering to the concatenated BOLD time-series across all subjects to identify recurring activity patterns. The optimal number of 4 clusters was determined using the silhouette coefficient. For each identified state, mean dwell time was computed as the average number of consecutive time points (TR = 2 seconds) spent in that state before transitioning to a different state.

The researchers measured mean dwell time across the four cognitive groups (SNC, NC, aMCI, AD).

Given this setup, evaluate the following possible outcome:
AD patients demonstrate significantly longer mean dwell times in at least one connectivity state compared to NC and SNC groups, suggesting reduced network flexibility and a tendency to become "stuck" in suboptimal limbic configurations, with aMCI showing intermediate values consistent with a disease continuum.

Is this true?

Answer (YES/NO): NO